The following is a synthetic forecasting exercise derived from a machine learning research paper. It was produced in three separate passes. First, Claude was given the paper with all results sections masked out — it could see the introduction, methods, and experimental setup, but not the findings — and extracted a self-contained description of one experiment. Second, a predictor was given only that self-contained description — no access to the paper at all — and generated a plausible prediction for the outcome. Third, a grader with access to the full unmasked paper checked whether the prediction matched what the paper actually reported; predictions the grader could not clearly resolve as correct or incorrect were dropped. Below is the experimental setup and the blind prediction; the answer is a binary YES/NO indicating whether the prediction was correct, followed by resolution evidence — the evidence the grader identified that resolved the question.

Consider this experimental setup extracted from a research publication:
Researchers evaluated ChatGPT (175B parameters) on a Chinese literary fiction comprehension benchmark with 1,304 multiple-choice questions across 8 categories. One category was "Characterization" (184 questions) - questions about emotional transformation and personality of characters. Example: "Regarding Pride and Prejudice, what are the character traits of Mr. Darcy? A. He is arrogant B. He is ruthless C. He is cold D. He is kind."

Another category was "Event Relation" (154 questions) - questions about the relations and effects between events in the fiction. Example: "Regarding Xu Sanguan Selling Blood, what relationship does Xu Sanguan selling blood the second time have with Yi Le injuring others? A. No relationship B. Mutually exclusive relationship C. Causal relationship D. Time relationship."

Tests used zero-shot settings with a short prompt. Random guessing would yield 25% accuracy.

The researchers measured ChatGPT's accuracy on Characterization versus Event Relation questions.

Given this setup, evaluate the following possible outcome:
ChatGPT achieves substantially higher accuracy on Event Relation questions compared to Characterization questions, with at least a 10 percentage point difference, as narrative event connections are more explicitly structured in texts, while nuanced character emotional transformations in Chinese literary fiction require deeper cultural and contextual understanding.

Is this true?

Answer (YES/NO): NO